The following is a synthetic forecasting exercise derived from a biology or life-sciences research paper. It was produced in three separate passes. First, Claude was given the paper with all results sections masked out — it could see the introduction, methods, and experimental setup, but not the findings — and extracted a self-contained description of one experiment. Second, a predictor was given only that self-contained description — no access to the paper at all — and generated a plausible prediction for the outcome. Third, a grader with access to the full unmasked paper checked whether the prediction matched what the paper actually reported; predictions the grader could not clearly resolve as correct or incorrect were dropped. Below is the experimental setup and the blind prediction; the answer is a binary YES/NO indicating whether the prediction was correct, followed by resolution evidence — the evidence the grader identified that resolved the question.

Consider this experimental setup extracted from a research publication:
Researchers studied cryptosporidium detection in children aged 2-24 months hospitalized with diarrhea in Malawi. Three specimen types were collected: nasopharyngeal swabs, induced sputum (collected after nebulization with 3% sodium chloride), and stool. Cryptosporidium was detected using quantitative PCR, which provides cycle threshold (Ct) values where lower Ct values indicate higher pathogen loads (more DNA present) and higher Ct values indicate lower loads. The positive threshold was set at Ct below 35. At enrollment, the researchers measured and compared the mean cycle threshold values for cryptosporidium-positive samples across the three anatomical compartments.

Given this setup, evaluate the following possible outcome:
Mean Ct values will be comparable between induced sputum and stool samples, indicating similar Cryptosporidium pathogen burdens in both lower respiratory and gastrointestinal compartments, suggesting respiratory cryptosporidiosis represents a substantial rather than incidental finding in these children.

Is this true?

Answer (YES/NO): NO